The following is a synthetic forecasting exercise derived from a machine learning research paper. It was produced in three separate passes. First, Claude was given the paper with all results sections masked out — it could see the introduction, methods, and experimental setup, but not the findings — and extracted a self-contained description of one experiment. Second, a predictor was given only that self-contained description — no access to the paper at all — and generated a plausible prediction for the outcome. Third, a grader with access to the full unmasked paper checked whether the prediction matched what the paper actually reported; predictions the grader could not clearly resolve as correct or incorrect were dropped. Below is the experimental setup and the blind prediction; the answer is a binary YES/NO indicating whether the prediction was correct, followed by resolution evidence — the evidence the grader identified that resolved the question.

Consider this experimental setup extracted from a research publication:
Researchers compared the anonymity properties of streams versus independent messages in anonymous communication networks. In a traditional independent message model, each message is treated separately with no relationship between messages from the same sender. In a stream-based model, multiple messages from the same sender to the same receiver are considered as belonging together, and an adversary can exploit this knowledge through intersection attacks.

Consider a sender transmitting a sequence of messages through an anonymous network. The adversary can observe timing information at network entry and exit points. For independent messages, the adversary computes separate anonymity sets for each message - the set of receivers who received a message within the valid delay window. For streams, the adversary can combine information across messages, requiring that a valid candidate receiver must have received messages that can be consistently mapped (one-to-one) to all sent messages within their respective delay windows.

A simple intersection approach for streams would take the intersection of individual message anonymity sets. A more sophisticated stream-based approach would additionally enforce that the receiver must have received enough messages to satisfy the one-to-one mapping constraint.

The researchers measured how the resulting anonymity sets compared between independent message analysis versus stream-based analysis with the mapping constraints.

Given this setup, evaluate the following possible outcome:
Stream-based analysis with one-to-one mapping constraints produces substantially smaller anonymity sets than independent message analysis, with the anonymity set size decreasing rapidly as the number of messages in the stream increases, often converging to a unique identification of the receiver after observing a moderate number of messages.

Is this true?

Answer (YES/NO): NO